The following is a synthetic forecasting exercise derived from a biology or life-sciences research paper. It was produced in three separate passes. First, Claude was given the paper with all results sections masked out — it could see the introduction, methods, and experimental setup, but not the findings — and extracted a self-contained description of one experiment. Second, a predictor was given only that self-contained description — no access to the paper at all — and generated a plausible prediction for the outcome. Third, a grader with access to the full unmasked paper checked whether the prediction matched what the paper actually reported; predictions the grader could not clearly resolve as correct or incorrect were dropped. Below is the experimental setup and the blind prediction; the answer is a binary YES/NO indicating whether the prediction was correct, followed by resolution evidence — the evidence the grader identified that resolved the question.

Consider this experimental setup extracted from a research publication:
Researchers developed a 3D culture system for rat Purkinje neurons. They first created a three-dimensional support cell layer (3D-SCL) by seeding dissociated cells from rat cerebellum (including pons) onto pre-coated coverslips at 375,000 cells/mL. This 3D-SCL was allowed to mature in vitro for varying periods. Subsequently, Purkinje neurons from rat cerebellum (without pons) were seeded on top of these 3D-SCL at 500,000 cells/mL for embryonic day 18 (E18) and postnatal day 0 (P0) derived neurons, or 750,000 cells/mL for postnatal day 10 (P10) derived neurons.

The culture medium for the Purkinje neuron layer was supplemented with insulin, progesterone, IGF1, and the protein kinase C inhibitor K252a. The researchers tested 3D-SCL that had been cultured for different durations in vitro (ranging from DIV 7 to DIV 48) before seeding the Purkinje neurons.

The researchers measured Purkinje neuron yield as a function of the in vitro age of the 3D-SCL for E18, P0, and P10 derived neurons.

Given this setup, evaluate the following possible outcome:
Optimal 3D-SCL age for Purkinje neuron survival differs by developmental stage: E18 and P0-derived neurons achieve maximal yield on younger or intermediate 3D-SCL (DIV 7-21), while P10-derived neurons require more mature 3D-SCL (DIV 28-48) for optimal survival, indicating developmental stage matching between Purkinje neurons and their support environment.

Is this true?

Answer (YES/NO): YES